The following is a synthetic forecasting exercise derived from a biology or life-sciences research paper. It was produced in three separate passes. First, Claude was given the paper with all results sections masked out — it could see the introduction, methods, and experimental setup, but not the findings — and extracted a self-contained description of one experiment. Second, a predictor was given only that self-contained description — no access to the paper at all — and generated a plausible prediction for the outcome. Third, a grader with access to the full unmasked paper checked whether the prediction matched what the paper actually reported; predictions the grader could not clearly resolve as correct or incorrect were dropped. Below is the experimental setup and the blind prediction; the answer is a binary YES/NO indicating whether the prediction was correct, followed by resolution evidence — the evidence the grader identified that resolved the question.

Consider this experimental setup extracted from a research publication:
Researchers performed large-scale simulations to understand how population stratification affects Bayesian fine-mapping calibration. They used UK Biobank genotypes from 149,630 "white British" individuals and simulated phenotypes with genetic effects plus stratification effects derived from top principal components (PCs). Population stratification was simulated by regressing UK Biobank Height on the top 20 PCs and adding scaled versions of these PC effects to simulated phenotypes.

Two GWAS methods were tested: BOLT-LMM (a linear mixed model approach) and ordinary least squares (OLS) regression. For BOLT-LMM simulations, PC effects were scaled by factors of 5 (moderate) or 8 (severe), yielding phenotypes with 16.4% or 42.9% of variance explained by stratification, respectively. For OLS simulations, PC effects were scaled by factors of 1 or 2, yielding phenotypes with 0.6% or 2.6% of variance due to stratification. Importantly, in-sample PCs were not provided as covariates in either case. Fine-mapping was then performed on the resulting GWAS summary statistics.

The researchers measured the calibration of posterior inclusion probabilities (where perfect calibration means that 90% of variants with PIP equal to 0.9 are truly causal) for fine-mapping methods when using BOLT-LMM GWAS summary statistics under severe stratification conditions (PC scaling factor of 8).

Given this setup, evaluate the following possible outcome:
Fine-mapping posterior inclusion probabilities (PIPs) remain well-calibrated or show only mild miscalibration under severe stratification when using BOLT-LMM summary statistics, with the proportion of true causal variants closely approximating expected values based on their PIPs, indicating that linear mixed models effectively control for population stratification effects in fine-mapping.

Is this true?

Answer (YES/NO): YES